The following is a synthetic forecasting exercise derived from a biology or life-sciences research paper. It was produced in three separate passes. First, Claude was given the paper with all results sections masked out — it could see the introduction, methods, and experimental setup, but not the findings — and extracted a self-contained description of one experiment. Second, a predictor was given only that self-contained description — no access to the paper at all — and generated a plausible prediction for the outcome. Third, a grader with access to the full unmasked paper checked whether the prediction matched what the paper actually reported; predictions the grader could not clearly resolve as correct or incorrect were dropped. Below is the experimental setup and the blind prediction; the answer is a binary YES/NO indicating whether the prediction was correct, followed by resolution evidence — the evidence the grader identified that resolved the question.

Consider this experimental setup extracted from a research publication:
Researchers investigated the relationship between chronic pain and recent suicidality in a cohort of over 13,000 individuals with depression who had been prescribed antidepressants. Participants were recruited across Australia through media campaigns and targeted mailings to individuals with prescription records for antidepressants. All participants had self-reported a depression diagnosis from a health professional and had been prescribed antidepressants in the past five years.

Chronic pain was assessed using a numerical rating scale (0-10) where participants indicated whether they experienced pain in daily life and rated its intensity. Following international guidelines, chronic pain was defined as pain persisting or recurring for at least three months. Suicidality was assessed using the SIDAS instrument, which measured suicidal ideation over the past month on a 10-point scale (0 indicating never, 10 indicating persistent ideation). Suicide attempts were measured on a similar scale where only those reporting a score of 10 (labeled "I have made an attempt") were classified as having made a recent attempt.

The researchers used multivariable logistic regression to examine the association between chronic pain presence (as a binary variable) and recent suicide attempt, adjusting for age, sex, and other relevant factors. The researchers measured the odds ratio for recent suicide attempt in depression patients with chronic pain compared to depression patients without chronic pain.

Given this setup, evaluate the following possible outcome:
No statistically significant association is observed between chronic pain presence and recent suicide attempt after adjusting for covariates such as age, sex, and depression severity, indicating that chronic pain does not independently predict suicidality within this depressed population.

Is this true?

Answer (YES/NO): NO